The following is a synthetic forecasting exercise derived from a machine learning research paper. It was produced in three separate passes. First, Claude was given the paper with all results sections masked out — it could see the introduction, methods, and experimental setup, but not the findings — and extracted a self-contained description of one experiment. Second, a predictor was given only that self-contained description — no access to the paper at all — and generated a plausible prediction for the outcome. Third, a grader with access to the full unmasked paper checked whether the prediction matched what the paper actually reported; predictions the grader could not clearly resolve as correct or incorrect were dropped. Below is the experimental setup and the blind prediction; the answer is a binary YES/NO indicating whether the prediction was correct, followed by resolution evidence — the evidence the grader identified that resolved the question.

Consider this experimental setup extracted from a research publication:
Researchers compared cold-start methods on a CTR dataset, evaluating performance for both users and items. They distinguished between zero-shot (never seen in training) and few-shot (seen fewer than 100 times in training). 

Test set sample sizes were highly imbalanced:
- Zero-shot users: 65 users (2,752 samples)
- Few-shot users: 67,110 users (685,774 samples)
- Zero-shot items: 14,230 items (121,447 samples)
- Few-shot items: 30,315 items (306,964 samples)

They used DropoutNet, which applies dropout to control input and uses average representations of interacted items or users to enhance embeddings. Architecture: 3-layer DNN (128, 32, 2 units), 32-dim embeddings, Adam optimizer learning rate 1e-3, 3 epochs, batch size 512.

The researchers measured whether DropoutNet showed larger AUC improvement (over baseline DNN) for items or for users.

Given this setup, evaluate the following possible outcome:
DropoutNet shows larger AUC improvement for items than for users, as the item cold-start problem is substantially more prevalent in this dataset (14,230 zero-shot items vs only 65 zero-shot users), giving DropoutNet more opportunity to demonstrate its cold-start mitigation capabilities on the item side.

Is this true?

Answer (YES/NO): YES